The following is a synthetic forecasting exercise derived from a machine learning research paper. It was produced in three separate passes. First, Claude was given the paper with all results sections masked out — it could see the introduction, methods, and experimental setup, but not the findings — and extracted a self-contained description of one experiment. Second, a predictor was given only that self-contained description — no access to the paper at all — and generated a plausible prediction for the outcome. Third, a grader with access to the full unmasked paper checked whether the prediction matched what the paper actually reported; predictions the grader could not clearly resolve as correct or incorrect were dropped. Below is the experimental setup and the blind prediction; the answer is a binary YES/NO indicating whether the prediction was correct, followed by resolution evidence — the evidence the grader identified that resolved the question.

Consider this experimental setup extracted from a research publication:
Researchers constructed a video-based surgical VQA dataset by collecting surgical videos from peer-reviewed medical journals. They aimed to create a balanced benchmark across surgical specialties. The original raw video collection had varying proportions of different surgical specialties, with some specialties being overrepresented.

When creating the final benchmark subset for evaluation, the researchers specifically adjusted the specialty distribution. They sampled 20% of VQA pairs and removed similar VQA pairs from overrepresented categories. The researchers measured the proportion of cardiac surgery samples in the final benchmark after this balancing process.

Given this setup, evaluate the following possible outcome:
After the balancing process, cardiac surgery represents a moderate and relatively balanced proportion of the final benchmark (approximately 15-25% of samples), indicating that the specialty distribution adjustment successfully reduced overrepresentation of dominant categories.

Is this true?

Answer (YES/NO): NO